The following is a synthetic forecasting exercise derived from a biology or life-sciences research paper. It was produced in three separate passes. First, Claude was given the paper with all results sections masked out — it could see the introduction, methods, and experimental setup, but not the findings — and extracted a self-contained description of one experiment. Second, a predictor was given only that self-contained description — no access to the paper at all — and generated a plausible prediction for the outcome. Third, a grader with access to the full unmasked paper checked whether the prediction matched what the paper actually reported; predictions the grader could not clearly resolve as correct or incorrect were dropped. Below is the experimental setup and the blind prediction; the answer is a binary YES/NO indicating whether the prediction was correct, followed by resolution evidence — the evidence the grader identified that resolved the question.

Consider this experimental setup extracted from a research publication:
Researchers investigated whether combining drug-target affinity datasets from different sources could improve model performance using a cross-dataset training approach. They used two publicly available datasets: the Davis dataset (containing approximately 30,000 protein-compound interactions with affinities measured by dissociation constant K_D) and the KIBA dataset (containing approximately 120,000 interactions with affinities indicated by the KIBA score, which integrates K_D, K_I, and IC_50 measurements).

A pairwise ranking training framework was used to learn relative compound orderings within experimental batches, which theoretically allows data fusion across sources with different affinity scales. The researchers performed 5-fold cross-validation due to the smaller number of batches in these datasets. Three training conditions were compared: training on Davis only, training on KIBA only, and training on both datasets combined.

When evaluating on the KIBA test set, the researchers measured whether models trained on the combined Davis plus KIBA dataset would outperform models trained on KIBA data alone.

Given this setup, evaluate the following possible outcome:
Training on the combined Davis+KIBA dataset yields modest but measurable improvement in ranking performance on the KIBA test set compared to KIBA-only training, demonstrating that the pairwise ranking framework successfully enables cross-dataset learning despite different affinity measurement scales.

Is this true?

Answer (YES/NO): YES